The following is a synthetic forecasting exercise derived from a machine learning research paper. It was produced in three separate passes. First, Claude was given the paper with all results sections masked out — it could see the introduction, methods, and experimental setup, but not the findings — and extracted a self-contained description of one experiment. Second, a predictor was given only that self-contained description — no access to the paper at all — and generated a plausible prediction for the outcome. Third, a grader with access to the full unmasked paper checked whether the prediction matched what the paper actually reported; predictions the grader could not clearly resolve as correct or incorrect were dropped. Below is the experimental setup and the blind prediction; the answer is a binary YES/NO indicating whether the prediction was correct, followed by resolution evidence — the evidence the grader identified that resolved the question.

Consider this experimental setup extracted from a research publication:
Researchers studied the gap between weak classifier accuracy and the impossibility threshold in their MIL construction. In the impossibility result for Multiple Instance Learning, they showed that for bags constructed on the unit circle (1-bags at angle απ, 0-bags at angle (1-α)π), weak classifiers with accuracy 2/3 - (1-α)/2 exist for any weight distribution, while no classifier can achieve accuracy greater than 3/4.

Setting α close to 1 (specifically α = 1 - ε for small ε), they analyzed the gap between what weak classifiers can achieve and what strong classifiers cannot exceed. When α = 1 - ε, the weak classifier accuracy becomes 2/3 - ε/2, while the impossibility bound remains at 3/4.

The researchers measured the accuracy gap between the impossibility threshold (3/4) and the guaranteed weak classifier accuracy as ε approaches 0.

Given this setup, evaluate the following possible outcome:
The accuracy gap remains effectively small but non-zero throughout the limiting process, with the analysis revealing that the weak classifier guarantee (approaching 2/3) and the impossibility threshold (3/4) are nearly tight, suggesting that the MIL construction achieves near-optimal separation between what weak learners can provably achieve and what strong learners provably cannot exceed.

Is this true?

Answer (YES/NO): NO